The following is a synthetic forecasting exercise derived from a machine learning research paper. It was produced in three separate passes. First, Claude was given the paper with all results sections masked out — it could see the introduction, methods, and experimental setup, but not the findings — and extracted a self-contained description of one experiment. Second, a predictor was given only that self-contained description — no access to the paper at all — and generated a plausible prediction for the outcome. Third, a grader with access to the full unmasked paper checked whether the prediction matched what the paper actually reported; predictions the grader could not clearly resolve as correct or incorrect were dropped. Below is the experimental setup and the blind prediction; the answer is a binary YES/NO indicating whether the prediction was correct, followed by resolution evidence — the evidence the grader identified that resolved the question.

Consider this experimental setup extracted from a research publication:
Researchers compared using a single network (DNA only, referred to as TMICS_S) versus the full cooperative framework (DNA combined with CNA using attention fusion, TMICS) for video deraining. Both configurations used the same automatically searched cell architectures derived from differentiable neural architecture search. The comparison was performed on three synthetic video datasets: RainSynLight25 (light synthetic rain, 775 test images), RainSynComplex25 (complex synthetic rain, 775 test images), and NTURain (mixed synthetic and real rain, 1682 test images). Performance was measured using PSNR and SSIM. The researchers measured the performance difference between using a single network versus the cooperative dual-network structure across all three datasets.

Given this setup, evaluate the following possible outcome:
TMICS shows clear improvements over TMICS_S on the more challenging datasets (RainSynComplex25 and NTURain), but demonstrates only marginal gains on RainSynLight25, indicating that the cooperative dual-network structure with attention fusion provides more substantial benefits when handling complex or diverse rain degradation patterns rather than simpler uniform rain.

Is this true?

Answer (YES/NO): NO